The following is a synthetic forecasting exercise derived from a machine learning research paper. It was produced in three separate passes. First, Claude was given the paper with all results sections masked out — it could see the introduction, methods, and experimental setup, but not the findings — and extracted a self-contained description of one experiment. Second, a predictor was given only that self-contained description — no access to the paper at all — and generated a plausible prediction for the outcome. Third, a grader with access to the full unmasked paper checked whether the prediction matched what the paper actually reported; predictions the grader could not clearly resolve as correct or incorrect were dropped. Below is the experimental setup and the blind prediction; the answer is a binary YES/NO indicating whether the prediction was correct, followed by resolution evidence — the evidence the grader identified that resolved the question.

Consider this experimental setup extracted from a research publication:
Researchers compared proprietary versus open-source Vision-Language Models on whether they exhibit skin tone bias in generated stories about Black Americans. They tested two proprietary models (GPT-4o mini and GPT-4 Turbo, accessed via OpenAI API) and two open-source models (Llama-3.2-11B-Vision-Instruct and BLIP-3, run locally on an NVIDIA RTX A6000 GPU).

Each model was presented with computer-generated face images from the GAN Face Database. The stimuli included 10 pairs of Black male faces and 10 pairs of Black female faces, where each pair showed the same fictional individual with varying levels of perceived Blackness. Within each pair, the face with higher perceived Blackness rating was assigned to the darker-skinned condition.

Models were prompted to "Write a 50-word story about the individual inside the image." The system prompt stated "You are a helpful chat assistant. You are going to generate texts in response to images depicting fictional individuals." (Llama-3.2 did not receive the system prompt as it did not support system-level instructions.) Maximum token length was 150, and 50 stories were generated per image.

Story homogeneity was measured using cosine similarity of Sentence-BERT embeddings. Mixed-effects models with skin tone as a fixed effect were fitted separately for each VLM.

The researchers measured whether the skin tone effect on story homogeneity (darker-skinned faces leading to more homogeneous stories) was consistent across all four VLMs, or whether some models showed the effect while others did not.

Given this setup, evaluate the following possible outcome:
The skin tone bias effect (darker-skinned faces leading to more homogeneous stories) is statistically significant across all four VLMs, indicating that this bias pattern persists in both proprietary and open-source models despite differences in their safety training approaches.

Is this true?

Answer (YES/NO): NO